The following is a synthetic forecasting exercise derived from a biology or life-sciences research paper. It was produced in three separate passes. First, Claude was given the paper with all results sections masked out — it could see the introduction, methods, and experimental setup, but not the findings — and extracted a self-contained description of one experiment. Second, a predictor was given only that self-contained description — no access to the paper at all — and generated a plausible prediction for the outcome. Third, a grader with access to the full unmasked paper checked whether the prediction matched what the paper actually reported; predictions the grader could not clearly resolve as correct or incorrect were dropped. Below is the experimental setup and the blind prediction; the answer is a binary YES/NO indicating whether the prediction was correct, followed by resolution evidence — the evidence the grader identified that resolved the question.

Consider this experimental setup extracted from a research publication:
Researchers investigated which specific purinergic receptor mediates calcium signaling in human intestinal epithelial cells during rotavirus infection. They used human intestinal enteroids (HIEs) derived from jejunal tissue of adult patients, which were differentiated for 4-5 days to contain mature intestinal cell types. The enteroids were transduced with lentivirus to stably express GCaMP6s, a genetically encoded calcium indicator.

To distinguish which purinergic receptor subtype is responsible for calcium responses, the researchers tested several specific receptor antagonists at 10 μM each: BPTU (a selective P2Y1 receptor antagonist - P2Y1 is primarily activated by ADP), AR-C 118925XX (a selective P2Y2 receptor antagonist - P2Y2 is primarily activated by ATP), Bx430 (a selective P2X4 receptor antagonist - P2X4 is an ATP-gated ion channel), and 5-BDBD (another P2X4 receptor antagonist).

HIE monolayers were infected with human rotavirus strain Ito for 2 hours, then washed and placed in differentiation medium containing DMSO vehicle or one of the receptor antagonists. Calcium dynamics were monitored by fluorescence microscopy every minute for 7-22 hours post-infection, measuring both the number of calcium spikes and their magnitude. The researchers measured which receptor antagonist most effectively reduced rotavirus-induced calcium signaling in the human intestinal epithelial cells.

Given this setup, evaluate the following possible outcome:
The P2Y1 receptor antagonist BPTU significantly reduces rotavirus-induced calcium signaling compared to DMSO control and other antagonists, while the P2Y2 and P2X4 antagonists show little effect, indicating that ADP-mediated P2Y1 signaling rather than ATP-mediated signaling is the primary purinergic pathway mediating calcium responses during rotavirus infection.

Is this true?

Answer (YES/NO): YES